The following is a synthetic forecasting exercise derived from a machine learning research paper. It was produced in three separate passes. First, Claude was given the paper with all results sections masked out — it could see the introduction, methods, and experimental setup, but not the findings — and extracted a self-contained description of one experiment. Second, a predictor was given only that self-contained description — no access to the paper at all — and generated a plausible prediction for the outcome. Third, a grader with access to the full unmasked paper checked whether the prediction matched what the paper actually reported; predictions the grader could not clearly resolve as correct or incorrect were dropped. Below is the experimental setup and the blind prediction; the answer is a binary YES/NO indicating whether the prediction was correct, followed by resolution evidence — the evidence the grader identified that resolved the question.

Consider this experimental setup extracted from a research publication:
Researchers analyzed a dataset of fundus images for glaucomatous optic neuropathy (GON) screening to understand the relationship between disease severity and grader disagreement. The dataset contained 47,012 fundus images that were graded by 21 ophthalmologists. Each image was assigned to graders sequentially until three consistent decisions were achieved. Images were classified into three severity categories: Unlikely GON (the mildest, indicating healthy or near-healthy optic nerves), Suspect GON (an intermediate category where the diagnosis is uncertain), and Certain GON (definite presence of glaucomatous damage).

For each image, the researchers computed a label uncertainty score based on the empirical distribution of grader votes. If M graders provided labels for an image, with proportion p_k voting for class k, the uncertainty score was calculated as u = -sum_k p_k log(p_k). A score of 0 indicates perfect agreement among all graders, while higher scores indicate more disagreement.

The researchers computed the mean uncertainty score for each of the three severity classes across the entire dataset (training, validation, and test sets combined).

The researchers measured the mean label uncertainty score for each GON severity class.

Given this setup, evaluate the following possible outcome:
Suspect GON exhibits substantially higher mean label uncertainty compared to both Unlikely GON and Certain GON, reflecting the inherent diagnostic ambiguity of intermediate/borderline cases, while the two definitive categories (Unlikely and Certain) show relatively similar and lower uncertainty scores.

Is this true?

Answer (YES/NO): NO